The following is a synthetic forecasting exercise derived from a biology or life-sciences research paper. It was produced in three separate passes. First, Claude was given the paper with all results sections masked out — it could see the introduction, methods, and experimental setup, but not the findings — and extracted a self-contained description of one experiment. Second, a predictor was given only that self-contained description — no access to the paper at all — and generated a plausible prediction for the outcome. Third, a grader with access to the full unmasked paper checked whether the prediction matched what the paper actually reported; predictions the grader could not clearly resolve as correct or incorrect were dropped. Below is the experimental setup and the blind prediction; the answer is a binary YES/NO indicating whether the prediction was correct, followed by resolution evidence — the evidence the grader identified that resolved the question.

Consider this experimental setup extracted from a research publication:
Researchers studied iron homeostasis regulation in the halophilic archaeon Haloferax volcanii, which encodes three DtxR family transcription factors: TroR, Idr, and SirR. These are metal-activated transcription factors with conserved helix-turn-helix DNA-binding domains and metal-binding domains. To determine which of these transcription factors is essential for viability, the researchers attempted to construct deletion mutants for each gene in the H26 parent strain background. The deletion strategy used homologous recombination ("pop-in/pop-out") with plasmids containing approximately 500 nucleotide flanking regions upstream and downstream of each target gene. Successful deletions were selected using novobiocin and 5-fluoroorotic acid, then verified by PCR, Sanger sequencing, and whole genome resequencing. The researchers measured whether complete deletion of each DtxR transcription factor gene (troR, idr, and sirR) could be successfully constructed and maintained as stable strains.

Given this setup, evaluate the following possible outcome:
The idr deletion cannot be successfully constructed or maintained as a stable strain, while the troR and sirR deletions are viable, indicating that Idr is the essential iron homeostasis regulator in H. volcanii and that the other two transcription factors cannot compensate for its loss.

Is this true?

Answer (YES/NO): NO